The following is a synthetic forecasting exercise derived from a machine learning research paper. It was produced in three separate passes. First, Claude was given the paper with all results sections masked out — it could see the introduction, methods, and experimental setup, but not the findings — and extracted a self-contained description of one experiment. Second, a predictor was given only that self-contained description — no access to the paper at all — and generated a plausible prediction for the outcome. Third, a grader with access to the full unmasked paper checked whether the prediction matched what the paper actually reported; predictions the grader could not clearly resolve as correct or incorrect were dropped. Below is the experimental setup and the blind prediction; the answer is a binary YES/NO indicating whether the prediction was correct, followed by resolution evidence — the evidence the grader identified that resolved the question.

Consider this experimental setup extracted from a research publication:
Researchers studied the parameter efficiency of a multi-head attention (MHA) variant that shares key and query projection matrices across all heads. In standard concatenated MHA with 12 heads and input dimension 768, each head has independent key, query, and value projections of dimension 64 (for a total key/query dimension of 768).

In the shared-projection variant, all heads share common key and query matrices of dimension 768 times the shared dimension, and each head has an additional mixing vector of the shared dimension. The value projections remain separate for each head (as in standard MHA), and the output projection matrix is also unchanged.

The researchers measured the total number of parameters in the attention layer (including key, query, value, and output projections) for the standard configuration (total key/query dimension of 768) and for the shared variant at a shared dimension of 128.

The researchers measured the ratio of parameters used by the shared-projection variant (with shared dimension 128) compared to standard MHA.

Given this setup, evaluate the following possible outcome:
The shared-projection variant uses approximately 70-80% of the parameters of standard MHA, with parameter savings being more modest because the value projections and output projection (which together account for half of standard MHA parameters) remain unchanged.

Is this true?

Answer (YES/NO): NO